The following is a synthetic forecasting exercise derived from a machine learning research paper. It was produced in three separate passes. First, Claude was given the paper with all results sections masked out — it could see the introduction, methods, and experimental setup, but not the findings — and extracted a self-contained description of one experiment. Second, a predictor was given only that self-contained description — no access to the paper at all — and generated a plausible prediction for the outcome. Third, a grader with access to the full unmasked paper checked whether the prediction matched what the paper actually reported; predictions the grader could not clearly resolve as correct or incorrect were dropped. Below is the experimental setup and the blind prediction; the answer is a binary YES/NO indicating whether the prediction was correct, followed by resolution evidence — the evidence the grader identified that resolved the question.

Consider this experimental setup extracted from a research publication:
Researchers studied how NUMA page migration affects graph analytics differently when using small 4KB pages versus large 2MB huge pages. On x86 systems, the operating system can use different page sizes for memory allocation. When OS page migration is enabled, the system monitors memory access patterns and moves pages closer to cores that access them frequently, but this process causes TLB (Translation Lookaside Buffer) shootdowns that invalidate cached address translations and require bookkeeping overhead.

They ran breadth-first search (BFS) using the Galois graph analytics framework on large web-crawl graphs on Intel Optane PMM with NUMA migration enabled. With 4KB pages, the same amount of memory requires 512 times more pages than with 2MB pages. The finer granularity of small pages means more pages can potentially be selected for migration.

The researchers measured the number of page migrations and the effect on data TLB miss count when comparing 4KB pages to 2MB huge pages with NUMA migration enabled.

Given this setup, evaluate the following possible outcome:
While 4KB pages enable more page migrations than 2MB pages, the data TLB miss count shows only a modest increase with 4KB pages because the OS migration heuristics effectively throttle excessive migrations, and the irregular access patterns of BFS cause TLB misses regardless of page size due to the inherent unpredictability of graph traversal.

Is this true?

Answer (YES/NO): NO